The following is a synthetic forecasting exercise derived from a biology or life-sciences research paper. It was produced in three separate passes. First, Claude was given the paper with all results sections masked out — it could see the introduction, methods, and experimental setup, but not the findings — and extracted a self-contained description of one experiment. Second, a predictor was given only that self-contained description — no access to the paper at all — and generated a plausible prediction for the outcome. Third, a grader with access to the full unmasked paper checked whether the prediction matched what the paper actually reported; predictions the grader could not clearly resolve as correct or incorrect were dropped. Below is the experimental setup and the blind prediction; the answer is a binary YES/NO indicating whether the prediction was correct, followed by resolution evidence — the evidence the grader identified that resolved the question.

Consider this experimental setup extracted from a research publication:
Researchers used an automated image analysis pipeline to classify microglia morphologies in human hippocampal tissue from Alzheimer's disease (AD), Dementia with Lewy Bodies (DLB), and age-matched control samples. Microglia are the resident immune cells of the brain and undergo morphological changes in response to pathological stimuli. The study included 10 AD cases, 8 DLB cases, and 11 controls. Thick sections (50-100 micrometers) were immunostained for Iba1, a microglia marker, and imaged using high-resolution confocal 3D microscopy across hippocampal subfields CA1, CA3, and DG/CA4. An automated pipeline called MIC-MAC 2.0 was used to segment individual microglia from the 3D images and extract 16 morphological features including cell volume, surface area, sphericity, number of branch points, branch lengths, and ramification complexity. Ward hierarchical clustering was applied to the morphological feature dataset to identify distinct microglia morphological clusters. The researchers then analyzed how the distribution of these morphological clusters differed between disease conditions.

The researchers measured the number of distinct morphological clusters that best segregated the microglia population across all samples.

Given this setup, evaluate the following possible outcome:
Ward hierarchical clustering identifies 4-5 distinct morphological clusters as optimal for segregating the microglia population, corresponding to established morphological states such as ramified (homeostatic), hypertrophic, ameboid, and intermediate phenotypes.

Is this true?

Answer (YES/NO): NO